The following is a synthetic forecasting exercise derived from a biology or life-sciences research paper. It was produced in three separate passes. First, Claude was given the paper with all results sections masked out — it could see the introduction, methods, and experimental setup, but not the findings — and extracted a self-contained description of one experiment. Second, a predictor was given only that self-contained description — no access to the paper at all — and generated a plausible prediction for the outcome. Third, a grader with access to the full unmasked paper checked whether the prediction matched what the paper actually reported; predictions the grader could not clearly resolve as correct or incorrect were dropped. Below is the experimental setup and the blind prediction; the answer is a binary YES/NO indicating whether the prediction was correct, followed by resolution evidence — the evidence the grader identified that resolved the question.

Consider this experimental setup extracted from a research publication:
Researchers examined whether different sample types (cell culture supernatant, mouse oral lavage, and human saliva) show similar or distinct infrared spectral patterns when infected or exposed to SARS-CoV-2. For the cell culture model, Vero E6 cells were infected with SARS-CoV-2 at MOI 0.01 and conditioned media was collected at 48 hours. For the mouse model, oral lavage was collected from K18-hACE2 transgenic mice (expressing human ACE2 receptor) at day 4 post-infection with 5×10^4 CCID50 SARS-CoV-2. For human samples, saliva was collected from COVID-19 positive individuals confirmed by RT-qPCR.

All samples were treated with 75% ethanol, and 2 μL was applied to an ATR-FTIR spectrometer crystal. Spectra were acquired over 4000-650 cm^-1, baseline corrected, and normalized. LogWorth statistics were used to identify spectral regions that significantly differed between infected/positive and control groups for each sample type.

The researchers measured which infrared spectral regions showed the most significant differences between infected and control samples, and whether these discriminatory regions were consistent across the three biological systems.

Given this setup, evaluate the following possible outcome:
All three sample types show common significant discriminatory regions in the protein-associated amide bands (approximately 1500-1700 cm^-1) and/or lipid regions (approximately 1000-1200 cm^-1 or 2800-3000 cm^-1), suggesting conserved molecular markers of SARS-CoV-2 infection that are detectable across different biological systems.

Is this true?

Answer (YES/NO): YES